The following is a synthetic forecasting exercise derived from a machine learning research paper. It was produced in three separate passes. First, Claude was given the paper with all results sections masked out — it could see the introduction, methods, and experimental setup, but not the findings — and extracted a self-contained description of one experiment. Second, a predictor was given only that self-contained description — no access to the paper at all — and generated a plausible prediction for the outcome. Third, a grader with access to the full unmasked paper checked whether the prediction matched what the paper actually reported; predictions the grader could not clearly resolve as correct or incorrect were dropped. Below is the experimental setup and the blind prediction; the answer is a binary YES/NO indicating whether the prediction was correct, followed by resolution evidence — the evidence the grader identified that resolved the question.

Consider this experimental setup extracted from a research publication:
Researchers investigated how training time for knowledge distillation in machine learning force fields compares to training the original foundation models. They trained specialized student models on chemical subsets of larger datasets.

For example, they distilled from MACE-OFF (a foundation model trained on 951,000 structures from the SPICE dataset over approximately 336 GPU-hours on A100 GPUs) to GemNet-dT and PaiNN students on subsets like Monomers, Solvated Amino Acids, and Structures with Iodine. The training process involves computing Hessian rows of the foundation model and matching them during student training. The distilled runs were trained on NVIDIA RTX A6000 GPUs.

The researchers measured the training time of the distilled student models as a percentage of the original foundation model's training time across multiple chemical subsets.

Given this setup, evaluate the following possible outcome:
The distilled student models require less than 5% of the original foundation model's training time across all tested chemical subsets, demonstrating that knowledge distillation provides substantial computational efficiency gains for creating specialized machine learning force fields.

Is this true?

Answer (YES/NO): NO